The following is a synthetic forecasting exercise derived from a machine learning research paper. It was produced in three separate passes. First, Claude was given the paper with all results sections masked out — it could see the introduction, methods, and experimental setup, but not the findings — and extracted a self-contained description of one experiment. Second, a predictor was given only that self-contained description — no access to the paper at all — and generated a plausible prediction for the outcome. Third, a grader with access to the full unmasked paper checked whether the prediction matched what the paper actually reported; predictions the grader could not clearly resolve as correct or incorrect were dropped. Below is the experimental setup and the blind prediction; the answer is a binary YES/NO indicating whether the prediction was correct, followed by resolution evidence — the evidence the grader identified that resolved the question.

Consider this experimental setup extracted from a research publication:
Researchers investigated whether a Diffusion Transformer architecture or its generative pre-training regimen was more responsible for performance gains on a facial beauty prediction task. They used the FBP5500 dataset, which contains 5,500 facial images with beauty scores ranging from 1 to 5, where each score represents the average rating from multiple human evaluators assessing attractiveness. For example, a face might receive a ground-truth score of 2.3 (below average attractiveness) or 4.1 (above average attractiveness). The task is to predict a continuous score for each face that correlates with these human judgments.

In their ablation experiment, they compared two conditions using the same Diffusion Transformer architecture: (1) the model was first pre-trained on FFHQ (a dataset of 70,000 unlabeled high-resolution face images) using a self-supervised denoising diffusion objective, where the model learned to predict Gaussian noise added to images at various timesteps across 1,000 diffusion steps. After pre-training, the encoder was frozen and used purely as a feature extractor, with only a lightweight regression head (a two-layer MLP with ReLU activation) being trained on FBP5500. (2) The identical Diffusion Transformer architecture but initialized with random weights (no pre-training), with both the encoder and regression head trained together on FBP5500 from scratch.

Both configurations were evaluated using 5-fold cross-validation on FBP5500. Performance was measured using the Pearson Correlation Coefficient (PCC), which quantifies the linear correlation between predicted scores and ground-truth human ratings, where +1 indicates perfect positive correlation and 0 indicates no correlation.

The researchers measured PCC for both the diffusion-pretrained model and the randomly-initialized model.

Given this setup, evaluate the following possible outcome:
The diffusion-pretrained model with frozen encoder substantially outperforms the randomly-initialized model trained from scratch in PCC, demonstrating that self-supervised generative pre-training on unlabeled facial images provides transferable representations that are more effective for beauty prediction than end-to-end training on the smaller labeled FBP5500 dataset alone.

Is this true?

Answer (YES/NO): YES